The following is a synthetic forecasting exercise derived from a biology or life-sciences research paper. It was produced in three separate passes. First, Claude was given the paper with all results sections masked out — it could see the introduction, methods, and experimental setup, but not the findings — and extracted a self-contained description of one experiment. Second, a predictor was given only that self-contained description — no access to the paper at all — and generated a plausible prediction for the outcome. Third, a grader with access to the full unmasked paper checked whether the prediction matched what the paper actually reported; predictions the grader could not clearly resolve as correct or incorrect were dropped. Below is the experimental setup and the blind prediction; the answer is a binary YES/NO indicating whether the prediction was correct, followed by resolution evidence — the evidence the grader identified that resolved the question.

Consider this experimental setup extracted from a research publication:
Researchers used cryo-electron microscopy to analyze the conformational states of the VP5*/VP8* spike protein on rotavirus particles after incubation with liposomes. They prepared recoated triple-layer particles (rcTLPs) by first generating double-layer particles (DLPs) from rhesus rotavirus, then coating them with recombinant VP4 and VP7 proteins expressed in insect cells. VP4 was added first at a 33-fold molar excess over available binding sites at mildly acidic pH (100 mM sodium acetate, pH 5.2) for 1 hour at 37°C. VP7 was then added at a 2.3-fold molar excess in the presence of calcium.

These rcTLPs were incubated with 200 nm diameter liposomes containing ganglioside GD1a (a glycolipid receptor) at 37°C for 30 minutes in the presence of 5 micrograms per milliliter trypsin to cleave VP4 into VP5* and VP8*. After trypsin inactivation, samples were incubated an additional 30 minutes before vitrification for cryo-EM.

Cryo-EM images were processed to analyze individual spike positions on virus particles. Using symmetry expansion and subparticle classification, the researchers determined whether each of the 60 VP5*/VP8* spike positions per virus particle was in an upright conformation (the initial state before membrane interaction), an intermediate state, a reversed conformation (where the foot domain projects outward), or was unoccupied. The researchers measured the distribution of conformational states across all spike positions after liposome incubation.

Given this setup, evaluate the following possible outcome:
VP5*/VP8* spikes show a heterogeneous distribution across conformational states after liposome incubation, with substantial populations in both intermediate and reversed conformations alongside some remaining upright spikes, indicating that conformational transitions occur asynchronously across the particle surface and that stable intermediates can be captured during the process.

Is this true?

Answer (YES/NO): YES